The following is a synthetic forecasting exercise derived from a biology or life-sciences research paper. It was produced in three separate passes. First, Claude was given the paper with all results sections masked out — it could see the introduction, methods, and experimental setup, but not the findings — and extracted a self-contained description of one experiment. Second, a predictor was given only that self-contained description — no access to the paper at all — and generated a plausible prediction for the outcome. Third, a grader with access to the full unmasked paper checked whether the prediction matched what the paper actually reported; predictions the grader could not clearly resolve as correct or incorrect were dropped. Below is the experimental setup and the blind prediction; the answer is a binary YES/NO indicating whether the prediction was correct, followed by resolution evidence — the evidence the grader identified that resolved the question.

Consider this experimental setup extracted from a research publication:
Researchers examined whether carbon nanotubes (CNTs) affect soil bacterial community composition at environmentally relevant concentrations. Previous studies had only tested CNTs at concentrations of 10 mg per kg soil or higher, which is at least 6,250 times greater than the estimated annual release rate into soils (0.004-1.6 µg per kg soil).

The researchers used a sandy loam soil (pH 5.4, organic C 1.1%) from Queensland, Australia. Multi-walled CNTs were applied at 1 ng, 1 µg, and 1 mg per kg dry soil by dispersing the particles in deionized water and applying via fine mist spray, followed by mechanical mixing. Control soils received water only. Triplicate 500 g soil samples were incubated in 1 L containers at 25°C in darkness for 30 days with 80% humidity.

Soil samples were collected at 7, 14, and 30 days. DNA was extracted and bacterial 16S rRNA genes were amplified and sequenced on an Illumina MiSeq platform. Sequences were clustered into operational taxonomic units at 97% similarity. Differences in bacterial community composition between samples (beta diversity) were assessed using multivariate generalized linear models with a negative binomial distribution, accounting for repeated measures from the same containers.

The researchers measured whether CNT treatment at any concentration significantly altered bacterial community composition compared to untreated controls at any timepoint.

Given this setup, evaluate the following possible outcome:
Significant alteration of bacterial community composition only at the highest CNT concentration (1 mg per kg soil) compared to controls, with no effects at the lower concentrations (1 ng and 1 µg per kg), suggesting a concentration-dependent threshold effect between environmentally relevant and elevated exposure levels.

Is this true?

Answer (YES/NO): NO